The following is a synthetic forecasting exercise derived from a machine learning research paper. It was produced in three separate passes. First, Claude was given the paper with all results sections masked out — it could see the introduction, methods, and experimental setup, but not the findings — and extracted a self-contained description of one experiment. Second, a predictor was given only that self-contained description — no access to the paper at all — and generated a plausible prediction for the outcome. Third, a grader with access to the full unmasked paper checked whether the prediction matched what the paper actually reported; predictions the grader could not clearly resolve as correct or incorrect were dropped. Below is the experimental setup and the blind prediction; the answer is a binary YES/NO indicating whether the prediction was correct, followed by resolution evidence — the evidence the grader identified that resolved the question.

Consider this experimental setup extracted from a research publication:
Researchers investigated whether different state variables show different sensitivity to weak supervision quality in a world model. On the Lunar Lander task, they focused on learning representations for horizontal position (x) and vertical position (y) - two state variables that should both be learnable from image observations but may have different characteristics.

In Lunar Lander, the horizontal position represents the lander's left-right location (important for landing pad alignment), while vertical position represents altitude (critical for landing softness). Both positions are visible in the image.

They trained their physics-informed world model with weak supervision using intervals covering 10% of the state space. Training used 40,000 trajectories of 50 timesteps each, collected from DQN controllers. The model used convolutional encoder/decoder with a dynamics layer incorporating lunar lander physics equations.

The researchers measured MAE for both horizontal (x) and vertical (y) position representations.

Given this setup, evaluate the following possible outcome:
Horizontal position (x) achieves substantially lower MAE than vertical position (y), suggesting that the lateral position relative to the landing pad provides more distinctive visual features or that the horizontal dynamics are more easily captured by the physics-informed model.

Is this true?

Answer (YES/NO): YES